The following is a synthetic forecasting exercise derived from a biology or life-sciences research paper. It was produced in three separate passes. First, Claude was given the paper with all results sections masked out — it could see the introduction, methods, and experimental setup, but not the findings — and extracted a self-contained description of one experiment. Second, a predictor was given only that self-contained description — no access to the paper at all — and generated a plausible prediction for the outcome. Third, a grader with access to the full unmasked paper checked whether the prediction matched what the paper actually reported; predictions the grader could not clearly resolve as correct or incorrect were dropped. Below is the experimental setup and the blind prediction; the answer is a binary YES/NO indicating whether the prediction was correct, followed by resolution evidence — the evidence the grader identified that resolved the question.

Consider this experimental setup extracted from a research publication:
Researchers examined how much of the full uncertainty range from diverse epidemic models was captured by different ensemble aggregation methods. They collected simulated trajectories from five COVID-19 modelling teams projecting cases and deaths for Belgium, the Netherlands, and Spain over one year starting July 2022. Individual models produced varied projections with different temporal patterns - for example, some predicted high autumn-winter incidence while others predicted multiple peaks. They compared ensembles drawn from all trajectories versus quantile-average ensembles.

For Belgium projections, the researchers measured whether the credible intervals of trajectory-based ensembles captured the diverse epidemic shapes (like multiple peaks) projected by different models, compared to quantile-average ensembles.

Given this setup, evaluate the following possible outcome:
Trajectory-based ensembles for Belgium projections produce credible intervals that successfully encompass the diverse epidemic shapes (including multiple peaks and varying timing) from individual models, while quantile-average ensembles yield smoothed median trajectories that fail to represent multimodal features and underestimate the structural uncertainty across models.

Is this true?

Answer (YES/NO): YES